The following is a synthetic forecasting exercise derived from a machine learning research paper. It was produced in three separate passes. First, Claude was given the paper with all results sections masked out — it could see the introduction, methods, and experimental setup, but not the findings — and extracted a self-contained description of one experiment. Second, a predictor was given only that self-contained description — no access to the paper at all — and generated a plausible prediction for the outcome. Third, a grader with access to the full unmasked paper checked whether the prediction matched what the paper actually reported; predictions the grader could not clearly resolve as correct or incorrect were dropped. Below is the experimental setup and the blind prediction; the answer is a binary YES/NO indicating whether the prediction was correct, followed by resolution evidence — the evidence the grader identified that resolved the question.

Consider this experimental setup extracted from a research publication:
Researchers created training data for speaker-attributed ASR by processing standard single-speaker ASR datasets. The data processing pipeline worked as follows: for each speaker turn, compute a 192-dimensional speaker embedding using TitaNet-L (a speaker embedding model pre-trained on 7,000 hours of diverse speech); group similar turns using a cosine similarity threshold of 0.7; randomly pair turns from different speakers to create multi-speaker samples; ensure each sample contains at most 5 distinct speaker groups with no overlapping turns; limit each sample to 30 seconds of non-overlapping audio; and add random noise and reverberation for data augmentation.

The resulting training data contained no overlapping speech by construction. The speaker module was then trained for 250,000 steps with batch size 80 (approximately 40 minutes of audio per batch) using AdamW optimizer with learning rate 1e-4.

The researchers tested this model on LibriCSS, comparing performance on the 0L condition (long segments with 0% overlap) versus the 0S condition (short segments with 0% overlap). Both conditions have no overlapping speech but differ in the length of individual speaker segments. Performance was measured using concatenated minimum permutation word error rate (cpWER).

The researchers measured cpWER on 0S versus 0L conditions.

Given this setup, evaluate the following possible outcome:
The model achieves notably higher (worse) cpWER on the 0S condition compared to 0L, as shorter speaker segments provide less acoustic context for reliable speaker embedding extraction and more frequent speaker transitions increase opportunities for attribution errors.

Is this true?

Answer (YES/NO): NO